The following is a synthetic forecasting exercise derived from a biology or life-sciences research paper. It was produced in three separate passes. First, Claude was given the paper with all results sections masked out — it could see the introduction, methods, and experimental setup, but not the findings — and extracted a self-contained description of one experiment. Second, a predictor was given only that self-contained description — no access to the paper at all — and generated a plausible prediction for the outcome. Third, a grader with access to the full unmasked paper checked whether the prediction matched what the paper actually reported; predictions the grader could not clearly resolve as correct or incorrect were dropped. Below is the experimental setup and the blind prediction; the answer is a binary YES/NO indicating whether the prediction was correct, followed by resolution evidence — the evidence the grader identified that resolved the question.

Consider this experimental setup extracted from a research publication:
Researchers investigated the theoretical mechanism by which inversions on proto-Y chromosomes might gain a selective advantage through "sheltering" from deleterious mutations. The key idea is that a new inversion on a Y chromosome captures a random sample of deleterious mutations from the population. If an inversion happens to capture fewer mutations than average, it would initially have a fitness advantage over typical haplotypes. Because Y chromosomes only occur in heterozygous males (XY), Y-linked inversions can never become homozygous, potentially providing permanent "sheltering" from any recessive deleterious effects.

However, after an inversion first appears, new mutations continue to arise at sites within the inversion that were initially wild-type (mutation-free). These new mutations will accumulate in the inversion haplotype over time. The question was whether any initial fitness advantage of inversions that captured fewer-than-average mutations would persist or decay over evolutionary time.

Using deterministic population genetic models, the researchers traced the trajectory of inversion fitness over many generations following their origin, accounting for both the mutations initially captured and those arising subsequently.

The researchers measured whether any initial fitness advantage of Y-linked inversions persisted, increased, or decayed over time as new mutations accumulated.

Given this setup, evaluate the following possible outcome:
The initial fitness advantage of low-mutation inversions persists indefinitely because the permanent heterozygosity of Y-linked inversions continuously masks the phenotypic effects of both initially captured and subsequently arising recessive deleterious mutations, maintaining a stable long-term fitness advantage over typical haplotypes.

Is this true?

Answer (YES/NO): NO